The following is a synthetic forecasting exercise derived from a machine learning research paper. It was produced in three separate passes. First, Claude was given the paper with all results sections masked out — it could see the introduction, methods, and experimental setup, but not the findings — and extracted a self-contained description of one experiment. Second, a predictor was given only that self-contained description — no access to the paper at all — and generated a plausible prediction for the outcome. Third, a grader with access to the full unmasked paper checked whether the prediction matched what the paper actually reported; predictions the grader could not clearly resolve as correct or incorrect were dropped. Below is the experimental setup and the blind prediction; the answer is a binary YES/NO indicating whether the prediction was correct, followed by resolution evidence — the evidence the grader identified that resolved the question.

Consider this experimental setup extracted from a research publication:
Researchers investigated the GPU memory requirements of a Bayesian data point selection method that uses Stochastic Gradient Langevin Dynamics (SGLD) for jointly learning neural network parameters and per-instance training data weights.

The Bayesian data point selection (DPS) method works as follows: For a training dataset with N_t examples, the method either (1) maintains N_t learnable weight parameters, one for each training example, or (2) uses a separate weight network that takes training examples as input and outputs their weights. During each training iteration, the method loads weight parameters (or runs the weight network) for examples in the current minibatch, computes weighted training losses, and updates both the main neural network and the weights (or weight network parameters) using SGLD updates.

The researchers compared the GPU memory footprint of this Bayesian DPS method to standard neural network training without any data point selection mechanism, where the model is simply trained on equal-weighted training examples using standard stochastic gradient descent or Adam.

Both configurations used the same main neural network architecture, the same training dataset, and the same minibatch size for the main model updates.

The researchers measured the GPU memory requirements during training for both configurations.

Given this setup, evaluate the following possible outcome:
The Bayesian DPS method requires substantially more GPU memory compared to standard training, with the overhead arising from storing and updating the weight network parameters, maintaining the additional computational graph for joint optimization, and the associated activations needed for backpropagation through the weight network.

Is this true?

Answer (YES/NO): YES